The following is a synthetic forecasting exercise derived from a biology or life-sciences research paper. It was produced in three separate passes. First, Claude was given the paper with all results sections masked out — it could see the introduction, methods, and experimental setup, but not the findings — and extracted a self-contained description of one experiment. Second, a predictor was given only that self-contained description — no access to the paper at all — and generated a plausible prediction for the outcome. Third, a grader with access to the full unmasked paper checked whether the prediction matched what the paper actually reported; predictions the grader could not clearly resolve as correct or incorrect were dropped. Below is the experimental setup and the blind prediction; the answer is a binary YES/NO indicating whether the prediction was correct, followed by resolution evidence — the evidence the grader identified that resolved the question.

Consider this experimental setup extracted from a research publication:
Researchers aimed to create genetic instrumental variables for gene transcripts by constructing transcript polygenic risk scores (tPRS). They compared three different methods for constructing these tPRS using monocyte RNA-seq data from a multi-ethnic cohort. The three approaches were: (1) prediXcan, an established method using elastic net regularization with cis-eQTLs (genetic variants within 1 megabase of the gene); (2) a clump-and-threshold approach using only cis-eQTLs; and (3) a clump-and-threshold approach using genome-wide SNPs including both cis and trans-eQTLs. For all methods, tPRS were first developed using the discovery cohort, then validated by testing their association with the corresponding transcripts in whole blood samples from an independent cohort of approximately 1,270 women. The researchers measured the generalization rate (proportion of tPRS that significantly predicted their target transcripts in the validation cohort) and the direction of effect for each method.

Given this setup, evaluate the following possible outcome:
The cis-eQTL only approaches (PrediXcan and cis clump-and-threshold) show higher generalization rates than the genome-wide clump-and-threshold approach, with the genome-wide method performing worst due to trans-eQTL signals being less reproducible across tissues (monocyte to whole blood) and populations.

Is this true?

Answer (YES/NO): NO